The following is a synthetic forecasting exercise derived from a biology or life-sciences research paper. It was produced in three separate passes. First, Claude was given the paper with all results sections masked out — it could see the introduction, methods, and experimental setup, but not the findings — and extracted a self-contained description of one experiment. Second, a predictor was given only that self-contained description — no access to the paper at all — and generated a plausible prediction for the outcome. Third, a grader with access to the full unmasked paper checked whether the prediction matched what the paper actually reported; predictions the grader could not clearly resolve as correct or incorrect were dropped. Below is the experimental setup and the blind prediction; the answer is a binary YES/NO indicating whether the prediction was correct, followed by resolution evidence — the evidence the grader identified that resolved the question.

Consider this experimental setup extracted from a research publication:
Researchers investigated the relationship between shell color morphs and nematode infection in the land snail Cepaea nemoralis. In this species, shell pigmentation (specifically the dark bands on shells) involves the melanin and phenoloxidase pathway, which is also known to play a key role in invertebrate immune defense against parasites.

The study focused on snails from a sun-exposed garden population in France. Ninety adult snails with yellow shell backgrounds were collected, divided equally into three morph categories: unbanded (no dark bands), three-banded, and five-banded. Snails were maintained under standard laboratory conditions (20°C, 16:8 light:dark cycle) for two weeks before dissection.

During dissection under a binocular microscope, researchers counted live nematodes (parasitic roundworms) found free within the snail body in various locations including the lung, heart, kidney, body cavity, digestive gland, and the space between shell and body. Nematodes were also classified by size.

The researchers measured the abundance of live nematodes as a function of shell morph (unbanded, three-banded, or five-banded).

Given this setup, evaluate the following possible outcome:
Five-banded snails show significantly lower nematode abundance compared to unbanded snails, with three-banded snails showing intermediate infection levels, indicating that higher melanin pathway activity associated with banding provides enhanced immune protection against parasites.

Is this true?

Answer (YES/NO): NO